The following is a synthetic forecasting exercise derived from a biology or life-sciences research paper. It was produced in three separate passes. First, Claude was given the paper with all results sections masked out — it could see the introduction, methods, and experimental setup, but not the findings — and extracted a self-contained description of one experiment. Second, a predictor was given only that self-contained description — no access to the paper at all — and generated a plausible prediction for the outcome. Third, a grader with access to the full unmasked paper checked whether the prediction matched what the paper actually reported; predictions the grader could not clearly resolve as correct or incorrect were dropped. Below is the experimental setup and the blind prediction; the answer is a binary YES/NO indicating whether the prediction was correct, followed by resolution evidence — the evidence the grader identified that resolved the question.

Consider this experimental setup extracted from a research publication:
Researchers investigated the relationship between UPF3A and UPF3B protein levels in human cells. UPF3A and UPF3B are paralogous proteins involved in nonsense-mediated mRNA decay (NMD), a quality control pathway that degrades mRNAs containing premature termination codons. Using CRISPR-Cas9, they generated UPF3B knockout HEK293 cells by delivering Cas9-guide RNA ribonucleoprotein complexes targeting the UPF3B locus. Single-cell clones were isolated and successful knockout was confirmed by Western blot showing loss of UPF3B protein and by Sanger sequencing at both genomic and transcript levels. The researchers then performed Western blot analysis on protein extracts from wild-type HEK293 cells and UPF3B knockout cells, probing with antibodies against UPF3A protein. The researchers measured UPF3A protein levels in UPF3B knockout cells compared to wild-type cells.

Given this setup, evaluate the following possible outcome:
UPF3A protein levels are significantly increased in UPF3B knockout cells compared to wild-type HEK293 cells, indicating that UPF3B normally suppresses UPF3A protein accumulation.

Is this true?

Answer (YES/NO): YES